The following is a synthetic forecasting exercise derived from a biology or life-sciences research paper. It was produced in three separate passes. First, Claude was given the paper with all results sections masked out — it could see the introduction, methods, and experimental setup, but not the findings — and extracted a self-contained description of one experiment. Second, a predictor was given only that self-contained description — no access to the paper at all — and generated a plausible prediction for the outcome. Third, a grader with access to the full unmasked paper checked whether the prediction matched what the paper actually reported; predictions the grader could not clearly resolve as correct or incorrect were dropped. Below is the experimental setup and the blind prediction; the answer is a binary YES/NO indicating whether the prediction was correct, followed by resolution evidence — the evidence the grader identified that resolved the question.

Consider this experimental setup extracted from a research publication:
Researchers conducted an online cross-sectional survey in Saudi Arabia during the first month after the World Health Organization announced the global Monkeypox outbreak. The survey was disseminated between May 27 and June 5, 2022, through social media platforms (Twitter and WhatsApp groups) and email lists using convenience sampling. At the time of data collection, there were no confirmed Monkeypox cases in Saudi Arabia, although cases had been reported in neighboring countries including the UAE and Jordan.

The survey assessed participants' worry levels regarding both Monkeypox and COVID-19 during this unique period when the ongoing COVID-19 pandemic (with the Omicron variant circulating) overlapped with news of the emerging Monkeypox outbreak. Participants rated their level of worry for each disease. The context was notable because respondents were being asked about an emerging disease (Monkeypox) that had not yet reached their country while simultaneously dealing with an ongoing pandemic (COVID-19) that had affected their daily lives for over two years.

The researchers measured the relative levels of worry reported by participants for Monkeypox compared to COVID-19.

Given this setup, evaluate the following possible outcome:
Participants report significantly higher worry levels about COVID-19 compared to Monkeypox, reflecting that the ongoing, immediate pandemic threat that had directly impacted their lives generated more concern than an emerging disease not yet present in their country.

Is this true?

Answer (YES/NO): YES